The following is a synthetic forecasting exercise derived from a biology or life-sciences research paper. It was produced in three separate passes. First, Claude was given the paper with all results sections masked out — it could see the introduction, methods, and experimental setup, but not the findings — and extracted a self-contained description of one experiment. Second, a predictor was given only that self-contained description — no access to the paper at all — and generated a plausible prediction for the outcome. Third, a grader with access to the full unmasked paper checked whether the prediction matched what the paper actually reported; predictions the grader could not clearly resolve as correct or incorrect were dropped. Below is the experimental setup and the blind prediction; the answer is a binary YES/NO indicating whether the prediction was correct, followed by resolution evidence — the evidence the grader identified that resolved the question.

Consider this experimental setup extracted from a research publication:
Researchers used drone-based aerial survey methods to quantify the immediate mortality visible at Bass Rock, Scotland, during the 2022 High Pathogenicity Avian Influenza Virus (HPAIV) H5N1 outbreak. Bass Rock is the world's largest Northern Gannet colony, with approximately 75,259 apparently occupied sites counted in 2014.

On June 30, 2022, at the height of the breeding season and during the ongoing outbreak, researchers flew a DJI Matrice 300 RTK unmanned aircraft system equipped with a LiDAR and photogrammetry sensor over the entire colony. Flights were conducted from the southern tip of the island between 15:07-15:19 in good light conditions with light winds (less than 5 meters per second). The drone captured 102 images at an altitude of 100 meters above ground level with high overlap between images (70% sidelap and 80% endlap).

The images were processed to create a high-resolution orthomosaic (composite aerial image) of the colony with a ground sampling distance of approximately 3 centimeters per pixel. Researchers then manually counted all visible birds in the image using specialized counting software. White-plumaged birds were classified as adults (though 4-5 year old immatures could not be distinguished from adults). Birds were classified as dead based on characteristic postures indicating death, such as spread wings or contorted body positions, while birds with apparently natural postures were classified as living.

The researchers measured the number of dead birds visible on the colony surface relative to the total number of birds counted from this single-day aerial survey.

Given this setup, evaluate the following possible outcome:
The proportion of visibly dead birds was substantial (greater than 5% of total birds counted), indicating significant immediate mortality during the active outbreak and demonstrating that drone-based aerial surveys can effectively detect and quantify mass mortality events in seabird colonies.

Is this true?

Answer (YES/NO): YES